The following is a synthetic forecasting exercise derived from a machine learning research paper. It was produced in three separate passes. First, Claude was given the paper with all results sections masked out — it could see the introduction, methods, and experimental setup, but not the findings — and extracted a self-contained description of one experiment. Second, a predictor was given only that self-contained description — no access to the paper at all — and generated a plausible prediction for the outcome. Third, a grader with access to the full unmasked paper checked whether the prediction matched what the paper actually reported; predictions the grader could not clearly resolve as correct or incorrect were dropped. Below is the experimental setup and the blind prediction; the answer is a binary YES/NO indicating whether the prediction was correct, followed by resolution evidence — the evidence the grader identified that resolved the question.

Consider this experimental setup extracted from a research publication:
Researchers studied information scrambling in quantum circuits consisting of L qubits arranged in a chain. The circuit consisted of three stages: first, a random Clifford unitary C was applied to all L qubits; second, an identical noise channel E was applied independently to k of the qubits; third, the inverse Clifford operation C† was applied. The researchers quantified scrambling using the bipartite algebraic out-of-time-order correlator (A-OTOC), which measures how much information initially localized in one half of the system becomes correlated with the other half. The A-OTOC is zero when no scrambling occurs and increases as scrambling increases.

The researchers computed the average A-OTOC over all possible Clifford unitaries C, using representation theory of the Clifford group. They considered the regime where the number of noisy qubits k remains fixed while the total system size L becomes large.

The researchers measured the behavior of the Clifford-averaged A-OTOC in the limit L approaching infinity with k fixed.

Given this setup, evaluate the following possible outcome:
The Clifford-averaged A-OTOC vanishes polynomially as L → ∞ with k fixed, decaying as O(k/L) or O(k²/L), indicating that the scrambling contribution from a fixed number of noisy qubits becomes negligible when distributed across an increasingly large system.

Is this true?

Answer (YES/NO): NO